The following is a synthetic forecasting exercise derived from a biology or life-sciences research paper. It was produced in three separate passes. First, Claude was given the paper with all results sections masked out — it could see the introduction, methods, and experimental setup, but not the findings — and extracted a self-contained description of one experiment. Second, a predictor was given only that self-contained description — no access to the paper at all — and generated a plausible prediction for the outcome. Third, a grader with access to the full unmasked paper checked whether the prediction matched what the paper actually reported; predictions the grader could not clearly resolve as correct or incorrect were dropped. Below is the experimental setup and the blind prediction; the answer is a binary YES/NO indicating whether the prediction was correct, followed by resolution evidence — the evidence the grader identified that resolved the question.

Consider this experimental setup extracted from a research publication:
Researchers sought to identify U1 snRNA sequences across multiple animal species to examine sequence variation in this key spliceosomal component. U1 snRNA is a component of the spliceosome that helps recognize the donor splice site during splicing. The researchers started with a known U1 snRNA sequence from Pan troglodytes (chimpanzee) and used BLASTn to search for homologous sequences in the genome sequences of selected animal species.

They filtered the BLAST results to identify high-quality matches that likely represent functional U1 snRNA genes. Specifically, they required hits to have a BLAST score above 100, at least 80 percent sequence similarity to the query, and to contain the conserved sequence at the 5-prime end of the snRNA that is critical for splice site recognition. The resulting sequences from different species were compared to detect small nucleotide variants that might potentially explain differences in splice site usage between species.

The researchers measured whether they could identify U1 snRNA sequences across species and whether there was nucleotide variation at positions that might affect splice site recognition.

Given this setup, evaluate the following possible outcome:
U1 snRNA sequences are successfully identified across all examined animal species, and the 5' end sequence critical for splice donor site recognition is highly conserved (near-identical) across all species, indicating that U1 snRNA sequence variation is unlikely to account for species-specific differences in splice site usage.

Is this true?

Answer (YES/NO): NO